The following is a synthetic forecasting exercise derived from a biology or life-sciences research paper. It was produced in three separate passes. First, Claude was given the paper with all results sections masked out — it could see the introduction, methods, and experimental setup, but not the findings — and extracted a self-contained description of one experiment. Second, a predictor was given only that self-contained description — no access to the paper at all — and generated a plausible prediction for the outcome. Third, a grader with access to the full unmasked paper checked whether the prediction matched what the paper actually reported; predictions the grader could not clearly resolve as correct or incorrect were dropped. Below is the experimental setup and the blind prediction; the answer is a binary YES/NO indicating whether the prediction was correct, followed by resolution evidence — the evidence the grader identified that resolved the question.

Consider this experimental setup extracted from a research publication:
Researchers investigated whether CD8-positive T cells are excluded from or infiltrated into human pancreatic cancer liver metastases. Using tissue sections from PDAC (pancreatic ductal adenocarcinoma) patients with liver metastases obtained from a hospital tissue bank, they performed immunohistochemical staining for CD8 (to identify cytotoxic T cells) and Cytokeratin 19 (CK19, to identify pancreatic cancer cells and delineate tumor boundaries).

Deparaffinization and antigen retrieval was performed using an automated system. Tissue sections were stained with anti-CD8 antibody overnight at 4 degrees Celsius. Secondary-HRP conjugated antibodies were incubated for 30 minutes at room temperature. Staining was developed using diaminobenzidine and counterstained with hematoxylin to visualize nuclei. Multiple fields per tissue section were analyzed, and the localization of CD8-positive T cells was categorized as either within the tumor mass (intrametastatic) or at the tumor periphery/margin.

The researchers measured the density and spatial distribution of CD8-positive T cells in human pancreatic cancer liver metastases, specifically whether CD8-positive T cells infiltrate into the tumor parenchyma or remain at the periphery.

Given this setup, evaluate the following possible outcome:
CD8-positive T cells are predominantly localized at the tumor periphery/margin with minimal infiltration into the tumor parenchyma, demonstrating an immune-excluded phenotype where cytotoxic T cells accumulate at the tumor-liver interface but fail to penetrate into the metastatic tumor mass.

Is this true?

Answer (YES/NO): YES